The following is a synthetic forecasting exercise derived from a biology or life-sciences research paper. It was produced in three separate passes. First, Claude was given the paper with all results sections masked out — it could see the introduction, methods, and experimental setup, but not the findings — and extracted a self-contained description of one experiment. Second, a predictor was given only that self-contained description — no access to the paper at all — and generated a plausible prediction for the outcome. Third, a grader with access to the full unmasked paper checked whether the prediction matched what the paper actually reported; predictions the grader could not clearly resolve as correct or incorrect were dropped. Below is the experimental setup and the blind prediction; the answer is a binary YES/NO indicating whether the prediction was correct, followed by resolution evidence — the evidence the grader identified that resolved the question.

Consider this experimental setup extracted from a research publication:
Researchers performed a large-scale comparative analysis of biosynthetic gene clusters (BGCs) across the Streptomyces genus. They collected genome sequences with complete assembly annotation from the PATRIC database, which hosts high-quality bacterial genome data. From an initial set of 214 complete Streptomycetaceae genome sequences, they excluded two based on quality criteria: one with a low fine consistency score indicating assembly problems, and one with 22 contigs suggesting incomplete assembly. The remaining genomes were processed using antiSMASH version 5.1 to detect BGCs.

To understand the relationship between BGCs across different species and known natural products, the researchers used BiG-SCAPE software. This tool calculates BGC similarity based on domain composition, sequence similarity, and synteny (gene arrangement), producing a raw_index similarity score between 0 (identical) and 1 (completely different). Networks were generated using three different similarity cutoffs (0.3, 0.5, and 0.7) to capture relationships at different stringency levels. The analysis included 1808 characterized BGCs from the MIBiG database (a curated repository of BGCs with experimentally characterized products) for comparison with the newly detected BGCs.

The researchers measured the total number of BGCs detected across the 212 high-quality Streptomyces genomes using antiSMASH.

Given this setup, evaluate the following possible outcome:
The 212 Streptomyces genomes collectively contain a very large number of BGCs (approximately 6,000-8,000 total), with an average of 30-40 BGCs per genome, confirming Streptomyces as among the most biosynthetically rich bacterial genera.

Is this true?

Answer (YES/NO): YES